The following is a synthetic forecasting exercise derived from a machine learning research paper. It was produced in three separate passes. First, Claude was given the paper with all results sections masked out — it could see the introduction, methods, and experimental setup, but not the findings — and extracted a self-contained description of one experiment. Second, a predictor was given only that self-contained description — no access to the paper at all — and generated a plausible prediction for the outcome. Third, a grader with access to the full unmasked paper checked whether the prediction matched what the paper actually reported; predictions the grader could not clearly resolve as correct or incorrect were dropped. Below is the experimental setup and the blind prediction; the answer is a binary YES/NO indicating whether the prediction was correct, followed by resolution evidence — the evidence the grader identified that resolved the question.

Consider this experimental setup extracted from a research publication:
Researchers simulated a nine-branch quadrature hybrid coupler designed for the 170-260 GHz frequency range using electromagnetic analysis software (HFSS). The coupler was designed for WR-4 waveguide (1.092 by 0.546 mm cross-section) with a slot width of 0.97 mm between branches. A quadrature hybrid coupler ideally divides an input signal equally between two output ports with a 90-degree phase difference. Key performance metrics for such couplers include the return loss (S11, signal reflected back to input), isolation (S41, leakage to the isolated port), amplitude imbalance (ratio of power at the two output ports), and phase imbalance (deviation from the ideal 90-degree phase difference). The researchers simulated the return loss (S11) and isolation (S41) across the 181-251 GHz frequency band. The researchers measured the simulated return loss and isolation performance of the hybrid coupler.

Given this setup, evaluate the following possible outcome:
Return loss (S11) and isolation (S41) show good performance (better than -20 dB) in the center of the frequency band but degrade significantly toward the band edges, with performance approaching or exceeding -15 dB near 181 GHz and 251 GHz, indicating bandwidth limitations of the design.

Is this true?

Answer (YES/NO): NO